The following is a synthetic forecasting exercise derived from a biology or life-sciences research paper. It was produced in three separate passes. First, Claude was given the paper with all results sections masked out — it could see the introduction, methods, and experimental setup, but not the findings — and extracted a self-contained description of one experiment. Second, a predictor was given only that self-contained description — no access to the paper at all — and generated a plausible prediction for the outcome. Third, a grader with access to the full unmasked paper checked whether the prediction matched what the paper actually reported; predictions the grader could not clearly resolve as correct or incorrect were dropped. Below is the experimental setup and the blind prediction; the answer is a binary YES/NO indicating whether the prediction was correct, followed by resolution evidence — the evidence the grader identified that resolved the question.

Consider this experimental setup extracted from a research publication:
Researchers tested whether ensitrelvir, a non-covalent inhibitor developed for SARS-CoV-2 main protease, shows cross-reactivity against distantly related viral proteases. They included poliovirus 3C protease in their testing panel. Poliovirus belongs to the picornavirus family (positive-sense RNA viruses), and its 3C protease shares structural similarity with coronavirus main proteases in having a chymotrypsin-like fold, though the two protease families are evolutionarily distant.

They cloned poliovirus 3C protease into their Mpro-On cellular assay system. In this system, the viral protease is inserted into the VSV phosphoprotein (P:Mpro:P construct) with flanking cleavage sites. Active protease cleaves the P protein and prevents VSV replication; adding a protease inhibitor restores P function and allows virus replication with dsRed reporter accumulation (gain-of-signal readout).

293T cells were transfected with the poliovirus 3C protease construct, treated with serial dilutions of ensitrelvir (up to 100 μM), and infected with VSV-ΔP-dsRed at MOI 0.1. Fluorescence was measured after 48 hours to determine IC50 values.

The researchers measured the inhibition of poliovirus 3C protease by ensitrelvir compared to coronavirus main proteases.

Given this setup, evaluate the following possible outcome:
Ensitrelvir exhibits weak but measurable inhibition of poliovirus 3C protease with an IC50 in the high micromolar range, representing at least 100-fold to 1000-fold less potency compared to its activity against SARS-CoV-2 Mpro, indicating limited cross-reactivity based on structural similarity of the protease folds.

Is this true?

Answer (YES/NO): NO